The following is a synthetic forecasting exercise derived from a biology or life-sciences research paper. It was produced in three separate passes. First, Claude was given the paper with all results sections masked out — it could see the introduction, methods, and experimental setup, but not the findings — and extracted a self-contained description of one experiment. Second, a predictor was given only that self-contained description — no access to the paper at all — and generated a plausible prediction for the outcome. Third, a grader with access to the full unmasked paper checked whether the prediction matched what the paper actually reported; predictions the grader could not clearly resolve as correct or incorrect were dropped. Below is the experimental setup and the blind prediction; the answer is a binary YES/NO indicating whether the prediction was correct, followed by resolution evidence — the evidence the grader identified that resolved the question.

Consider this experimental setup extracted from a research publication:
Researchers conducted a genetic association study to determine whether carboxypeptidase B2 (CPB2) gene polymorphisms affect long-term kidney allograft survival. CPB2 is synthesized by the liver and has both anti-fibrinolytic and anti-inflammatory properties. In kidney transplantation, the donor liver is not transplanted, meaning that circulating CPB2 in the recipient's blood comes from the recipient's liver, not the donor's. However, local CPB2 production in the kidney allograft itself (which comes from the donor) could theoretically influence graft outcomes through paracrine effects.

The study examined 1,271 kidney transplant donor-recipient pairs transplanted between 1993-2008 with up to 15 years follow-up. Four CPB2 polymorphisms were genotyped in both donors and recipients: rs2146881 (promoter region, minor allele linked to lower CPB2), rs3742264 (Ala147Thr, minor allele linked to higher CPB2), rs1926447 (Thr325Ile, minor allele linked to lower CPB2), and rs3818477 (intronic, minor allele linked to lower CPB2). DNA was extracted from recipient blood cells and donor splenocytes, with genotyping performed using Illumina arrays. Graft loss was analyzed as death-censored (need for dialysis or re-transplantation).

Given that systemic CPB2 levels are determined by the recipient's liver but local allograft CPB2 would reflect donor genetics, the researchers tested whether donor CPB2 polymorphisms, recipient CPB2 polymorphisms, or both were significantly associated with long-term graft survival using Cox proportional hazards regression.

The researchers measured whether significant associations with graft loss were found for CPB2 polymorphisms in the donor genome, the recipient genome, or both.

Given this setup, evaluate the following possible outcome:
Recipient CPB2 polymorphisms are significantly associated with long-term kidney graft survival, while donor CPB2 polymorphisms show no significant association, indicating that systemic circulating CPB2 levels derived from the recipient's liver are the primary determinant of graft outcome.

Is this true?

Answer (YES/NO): NO